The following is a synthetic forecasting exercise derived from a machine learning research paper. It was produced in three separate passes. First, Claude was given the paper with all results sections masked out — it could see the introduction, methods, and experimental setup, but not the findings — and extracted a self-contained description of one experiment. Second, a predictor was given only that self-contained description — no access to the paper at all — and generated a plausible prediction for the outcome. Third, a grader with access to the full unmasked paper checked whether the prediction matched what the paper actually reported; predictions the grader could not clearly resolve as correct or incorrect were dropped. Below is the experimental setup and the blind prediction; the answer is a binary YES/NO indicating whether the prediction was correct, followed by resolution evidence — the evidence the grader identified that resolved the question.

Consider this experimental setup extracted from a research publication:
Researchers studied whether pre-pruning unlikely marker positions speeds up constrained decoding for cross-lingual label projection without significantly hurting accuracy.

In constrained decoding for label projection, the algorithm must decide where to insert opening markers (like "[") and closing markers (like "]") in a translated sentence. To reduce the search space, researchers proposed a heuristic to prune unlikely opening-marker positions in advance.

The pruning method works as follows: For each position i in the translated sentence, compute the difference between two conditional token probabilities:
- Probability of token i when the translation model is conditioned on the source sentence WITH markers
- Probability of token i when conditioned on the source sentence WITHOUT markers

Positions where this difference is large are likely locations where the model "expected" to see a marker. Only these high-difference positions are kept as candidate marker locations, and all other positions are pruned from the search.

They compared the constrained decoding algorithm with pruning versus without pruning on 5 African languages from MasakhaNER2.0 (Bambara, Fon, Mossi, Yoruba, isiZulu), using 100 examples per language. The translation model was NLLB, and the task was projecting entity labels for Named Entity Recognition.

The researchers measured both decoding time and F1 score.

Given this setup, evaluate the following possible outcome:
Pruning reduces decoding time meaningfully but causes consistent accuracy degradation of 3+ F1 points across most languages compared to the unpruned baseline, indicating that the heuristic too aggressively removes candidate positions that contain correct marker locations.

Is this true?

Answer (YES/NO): NO